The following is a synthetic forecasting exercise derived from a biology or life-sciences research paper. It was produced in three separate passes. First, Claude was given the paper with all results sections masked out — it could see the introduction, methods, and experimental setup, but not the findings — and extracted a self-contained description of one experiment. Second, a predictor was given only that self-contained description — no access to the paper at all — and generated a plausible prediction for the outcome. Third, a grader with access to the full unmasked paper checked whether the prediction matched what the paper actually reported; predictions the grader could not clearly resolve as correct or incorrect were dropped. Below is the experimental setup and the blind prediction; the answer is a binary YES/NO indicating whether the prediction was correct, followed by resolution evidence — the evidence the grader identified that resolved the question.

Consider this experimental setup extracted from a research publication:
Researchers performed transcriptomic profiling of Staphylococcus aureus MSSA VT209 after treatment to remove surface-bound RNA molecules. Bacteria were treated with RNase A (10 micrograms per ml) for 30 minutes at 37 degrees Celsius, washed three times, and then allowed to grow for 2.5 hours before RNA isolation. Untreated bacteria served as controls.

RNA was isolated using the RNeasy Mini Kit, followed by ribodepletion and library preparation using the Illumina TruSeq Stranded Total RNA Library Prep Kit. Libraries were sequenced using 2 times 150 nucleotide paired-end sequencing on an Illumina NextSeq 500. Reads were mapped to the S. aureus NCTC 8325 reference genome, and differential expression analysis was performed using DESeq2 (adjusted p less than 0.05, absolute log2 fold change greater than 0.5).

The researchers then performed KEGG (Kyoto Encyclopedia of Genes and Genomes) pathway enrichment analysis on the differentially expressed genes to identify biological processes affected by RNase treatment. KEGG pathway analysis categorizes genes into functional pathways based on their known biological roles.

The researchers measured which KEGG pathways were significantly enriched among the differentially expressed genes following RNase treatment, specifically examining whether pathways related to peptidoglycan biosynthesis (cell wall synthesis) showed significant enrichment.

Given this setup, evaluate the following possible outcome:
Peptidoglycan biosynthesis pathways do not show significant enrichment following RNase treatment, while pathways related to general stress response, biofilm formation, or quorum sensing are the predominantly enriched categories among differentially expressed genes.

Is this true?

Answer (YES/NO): NO